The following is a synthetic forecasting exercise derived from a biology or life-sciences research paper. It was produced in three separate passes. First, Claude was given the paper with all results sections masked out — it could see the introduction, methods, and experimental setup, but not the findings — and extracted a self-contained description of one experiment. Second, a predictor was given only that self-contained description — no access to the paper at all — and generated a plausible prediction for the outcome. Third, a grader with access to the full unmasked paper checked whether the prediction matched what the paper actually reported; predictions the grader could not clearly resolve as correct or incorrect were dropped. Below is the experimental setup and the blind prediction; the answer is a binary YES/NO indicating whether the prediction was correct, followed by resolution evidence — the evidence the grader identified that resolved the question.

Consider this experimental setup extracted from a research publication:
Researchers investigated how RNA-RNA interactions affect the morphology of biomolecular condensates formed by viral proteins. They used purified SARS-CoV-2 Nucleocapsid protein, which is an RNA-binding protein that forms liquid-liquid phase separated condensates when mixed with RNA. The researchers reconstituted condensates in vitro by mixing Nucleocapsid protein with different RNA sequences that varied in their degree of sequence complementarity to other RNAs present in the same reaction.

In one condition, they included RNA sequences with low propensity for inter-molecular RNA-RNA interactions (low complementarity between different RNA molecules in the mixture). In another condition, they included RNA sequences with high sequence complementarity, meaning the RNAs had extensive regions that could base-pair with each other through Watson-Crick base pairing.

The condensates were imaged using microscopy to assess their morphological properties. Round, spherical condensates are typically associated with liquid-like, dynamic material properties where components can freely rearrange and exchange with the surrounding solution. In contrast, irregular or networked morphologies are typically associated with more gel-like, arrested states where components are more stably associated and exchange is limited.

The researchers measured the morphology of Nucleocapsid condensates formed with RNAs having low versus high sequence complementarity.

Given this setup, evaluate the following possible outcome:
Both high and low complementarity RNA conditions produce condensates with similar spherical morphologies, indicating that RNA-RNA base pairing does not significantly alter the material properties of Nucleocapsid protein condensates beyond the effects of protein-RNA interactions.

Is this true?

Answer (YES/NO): NO